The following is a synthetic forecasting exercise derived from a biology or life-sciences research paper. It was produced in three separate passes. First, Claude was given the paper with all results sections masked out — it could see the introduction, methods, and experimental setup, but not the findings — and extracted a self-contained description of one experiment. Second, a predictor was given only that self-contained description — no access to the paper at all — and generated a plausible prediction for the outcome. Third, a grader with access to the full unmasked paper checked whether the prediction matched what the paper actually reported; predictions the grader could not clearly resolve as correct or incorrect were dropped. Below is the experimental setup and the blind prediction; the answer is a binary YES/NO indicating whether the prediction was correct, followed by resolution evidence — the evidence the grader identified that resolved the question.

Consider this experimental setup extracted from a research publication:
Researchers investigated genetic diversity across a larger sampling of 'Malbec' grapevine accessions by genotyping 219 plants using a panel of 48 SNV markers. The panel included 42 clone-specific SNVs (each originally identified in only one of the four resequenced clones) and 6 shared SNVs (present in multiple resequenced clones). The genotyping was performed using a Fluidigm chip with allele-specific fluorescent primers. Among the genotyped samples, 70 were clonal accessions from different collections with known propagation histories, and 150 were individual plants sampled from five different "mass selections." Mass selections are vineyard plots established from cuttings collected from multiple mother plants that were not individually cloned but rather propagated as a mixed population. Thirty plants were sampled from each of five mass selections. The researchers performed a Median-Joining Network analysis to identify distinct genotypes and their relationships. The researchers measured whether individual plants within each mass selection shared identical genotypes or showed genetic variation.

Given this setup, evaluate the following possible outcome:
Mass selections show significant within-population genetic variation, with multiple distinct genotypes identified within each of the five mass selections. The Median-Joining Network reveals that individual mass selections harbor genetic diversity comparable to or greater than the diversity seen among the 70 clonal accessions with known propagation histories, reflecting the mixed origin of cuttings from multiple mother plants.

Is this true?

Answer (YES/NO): NO